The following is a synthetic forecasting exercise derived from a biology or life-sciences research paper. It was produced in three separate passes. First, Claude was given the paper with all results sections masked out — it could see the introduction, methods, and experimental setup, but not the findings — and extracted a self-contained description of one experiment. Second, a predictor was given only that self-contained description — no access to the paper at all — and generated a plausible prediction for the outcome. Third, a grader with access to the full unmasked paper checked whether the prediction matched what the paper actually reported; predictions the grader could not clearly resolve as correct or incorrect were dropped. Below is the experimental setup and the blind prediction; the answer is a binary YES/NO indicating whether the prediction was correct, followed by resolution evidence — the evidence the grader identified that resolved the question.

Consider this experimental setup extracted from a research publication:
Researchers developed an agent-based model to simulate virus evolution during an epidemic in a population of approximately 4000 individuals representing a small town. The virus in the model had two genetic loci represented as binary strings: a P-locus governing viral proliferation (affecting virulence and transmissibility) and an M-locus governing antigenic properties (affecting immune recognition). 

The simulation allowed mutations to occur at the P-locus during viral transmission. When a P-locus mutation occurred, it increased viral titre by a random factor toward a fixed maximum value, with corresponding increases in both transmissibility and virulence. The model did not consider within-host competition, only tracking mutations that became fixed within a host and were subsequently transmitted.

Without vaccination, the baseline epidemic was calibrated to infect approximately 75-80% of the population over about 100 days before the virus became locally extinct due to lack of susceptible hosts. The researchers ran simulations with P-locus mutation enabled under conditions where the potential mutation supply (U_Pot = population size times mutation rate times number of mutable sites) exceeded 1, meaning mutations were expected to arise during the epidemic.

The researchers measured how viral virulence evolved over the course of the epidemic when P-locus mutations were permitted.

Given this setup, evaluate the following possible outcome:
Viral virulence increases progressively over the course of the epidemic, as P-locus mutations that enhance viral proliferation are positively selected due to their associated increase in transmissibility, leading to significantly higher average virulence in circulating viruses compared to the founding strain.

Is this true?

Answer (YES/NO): NO